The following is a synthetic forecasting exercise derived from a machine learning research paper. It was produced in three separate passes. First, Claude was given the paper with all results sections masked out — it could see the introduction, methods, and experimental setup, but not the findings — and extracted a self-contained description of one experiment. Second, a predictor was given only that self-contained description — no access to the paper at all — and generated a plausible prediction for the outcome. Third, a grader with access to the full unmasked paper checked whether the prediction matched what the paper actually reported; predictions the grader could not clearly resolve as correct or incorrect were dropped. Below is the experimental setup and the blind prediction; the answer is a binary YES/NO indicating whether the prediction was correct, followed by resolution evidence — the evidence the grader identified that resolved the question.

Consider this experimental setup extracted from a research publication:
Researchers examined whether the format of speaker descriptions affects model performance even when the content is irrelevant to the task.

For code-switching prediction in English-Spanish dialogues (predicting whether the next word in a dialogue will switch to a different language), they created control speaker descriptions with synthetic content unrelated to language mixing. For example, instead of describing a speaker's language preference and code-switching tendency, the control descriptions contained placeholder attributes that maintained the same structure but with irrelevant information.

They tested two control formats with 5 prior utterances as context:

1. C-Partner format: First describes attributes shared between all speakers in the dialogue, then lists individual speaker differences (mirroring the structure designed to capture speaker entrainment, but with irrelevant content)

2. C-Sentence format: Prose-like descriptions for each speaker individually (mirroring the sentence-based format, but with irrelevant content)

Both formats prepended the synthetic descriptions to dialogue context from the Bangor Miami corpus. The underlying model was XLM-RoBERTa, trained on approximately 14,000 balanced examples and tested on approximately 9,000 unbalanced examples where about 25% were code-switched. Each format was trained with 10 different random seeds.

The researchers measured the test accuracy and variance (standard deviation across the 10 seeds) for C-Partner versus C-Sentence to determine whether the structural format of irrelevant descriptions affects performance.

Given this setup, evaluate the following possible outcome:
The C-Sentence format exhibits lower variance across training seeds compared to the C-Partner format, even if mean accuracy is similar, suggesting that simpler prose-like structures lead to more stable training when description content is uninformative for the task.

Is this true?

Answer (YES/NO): NO